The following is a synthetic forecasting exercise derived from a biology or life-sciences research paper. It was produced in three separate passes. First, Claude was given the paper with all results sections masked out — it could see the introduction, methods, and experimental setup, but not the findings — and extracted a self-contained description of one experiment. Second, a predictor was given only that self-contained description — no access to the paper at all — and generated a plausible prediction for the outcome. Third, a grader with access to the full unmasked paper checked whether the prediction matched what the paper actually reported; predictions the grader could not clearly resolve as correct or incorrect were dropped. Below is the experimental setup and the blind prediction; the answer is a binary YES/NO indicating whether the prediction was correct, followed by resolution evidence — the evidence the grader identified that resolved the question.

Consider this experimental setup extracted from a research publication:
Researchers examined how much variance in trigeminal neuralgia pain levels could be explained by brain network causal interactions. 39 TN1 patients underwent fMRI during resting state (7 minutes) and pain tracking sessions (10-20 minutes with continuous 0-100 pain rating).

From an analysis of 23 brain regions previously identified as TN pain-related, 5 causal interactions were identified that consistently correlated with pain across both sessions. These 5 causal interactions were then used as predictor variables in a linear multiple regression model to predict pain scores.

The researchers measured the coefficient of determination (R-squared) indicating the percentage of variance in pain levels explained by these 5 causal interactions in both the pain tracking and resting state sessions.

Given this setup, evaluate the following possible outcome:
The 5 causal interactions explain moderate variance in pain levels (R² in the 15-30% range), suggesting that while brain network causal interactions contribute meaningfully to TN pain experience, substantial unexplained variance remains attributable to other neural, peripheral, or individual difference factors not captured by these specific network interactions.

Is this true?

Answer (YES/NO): NO